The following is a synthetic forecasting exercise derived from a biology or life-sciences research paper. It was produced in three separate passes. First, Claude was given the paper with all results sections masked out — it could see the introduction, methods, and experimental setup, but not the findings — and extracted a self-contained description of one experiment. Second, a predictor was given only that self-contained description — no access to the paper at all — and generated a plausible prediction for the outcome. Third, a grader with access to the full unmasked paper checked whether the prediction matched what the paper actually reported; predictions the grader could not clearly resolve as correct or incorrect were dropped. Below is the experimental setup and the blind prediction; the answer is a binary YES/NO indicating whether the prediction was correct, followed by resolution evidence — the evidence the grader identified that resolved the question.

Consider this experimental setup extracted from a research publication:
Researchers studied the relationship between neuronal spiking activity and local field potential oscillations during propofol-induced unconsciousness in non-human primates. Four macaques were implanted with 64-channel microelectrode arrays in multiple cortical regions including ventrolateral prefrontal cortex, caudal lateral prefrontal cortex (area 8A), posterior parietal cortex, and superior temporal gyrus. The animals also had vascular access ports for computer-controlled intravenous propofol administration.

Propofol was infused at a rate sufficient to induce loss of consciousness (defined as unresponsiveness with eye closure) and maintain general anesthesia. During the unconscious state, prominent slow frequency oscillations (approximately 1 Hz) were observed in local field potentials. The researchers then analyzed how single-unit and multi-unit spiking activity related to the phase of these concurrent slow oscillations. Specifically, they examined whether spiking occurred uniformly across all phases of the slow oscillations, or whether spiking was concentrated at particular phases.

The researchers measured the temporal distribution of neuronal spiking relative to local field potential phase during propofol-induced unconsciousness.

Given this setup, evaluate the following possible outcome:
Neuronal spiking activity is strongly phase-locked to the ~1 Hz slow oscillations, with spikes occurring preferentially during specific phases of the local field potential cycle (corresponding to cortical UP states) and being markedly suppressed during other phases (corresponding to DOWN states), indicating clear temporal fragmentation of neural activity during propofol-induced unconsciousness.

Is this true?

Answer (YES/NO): YES